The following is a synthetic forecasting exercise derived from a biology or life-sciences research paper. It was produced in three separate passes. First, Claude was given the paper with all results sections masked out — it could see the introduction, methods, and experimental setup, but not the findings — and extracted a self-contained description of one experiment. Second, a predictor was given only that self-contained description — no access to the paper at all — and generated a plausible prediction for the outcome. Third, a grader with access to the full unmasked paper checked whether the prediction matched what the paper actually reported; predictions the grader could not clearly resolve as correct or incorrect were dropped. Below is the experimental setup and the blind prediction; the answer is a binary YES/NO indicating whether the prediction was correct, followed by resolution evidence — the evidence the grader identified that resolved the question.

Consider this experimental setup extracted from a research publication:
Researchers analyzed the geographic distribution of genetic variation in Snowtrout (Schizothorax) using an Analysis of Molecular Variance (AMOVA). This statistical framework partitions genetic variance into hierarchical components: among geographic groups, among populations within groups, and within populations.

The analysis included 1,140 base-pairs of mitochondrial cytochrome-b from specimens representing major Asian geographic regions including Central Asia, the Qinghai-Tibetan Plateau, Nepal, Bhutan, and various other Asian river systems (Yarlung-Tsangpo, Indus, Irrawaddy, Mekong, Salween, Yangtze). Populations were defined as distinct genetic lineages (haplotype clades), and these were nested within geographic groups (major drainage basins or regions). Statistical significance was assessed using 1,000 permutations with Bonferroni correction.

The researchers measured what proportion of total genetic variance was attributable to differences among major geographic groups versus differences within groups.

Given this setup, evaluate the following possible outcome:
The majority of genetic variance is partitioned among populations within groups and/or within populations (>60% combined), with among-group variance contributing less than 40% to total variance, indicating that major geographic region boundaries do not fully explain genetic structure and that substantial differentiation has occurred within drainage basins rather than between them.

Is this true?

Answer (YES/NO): NO